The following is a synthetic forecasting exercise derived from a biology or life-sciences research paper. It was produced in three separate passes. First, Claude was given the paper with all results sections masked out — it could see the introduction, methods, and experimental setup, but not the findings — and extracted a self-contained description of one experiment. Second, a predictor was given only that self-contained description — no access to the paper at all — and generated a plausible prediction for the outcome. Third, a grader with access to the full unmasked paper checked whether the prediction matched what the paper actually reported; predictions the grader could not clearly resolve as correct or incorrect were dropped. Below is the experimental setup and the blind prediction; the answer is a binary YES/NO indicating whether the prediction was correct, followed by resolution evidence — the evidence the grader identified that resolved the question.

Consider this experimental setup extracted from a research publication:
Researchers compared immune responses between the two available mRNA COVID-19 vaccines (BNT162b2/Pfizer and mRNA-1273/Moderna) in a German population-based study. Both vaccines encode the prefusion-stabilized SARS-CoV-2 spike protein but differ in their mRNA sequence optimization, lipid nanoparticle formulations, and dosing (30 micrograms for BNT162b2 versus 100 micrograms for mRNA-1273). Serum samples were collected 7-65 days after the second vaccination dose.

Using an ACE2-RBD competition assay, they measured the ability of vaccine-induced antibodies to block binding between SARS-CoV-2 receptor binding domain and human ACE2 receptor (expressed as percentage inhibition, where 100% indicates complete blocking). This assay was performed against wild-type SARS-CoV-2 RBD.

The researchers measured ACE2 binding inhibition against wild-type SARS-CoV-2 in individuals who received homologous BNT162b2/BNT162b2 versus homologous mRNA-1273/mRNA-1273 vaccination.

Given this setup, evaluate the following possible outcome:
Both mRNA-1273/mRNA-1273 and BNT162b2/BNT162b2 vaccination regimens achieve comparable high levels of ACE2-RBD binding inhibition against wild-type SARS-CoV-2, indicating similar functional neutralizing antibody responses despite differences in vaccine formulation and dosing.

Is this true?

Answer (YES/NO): NO